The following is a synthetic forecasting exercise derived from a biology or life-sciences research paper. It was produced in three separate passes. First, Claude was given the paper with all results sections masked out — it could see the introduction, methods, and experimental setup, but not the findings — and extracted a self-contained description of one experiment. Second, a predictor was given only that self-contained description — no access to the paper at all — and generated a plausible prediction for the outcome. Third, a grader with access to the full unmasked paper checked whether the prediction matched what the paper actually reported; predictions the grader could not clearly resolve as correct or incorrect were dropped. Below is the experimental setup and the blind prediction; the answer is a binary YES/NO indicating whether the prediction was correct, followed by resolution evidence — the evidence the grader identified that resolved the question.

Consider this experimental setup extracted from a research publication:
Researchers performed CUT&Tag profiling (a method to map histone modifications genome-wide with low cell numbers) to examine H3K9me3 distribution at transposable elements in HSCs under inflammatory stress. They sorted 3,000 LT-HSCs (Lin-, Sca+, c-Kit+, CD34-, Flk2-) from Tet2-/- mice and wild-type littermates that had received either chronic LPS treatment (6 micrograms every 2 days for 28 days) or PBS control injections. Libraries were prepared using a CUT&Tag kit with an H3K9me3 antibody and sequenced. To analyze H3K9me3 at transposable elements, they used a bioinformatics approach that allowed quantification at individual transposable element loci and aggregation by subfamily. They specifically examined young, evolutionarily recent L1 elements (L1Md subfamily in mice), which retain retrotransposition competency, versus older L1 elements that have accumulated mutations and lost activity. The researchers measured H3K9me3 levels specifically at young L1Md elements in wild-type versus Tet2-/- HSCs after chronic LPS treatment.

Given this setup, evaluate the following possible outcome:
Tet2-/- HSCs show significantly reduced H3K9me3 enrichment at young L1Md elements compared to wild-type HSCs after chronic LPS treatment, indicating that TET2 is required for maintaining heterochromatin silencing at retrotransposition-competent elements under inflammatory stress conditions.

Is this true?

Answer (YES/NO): NO